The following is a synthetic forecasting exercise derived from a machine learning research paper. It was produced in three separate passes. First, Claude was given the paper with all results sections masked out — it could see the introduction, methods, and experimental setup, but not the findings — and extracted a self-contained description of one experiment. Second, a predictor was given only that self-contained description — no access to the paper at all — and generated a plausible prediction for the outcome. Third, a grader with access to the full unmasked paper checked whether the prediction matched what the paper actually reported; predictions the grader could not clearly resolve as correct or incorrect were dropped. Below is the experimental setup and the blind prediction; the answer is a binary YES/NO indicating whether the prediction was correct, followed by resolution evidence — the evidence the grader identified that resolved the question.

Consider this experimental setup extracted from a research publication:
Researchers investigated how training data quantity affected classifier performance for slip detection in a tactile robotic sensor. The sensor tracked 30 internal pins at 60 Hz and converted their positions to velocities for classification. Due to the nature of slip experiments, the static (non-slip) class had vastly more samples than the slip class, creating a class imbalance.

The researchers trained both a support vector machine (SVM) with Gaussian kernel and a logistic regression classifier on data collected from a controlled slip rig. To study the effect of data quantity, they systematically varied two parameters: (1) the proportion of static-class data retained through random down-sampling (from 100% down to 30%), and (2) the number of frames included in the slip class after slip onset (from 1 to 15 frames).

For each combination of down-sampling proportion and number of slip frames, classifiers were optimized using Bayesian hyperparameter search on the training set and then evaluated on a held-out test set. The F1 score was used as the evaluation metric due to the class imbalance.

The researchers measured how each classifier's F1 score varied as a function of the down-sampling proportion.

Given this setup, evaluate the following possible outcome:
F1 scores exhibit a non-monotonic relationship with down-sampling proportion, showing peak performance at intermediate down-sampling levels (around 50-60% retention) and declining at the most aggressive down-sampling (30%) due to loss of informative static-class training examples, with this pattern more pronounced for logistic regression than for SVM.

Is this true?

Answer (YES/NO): NO